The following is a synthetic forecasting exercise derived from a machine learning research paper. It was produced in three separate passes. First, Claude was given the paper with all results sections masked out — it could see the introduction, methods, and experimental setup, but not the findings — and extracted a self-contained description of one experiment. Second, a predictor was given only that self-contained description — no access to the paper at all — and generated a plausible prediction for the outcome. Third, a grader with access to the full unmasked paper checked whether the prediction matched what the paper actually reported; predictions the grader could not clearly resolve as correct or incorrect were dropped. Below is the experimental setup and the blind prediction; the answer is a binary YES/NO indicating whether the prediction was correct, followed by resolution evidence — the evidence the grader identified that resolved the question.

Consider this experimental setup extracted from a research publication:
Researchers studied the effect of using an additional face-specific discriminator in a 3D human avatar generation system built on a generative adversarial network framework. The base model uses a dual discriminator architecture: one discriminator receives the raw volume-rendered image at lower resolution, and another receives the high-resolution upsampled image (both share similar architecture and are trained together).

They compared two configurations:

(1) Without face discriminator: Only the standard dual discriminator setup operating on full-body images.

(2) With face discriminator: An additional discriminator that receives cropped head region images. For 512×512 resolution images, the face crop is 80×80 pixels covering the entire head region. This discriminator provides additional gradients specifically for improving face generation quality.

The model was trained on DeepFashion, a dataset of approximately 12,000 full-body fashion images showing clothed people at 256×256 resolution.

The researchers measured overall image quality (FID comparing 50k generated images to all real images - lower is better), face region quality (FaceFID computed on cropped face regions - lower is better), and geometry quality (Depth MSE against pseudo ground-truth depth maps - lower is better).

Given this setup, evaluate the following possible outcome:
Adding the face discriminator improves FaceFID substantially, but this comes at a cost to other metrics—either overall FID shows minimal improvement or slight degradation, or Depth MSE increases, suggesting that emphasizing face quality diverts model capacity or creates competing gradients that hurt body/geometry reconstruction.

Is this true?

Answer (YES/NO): NO